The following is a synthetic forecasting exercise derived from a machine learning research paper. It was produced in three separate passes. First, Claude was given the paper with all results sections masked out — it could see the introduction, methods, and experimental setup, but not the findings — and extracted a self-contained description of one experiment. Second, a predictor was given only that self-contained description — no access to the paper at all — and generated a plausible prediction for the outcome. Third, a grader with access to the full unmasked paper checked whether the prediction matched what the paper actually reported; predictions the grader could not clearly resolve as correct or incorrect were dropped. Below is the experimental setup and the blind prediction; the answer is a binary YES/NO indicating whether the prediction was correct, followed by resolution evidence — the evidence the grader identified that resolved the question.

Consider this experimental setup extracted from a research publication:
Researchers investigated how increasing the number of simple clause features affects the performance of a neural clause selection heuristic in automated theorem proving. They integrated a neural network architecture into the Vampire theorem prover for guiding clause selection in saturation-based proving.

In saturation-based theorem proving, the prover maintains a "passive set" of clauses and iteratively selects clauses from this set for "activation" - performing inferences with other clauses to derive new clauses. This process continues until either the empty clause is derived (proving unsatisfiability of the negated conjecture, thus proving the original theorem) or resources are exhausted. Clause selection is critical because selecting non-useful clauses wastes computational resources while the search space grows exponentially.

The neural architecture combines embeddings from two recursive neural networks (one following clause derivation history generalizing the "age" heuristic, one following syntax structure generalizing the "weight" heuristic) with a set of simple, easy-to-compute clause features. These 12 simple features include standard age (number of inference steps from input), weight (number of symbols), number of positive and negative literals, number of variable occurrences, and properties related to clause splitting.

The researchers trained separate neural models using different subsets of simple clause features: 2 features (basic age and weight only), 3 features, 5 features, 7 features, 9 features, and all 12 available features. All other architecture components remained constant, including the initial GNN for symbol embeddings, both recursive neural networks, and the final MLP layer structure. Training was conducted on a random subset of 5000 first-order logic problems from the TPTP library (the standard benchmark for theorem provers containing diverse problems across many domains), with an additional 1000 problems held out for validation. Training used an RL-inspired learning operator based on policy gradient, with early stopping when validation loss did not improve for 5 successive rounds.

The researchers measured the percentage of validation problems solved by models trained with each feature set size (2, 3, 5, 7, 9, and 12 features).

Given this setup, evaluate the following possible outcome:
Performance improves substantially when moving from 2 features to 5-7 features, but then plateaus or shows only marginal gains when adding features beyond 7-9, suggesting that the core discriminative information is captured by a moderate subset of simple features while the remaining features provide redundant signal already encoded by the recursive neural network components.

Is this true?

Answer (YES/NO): NO